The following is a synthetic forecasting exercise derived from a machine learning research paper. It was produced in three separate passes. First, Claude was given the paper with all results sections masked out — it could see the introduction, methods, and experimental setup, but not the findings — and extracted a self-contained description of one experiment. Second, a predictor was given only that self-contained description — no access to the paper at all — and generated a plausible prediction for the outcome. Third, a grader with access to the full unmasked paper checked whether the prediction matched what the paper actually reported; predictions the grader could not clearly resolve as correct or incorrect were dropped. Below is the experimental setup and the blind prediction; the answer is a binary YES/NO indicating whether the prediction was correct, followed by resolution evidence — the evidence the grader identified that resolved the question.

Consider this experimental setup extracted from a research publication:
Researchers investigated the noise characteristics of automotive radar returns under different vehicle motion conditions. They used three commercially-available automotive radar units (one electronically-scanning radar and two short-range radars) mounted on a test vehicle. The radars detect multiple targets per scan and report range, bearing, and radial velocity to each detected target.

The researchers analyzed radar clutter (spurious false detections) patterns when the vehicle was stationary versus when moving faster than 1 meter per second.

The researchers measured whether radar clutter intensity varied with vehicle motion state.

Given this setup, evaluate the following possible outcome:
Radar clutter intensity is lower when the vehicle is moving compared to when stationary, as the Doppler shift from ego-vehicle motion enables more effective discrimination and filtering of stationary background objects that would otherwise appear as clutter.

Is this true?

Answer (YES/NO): NO